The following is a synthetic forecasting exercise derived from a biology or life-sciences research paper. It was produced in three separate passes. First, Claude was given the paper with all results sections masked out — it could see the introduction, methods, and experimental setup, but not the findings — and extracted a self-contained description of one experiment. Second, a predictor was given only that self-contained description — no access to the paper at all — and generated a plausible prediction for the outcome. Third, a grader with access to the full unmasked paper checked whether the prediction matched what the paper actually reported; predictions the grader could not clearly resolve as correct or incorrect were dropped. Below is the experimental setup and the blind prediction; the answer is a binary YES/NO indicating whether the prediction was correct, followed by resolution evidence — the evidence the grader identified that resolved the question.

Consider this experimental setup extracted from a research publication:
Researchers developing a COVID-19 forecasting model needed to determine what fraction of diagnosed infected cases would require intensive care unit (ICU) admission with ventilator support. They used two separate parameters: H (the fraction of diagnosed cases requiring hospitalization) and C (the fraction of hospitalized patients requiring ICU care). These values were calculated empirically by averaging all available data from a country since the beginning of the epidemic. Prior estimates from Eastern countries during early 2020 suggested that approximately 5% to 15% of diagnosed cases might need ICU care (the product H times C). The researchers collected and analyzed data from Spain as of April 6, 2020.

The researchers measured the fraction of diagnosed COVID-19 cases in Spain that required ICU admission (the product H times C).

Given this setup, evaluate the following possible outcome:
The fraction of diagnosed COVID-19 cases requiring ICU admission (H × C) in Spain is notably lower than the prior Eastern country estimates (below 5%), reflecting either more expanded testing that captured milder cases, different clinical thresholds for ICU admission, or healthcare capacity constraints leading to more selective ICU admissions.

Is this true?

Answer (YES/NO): NO